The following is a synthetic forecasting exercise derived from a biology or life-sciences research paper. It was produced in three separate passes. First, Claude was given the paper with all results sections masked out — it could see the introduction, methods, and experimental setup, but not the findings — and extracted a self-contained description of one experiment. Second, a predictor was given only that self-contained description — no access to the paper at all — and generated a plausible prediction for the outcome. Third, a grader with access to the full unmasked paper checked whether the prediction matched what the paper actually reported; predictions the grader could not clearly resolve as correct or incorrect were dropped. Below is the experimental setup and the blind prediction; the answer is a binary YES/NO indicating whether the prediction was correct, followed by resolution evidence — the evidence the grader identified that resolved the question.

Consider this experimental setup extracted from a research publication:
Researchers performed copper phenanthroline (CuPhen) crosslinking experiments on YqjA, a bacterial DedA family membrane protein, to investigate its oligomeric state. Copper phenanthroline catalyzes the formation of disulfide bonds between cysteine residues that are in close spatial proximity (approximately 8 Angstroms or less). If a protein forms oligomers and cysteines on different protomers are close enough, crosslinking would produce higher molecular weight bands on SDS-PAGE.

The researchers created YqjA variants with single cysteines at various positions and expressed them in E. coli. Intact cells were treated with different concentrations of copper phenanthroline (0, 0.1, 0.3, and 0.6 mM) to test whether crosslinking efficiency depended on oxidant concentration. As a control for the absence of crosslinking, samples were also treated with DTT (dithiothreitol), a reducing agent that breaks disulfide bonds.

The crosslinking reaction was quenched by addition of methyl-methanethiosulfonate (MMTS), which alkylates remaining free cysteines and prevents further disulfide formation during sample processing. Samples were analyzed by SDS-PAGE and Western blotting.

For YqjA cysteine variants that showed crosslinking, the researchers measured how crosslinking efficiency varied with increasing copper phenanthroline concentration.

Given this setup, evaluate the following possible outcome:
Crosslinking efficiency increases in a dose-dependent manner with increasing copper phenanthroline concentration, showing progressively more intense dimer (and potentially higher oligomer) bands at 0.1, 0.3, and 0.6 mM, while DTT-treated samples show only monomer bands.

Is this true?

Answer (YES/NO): YES